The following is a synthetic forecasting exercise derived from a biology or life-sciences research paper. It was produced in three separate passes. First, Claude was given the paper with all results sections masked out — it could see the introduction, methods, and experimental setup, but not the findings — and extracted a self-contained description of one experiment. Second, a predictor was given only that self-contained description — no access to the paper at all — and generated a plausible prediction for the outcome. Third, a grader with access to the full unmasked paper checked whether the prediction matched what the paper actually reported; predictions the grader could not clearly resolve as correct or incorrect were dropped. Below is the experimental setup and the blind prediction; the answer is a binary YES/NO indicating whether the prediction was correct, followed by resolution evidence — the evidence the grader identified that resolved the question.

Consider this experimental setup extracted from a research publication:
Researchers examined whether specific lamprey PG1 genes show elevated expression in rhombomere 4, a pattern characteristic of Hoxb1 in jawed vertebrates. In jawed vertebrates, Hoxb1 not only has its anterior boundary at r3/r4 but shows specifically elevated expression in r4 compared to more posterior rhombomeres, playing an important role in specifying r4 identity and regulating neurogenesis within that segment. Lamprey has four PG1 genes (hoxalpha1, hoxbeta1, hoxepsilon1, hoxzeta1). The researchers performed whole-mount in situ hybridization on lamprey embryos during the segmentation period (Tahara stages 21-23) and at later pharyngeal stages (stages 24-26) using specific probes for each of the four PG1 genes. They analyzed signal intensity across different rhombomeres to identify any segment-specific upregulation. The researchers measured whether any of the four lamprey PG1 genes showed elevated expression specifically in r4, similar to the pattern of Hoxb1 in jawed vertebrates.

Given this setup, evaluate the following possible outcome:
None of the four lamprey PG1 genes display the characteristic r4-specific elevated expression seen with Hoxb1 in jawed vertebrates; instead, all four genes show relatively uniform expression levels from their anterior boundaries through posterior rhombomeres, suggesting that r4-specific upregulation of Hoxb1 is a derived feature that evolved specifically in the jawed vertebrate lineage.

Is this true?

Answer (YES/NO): NO